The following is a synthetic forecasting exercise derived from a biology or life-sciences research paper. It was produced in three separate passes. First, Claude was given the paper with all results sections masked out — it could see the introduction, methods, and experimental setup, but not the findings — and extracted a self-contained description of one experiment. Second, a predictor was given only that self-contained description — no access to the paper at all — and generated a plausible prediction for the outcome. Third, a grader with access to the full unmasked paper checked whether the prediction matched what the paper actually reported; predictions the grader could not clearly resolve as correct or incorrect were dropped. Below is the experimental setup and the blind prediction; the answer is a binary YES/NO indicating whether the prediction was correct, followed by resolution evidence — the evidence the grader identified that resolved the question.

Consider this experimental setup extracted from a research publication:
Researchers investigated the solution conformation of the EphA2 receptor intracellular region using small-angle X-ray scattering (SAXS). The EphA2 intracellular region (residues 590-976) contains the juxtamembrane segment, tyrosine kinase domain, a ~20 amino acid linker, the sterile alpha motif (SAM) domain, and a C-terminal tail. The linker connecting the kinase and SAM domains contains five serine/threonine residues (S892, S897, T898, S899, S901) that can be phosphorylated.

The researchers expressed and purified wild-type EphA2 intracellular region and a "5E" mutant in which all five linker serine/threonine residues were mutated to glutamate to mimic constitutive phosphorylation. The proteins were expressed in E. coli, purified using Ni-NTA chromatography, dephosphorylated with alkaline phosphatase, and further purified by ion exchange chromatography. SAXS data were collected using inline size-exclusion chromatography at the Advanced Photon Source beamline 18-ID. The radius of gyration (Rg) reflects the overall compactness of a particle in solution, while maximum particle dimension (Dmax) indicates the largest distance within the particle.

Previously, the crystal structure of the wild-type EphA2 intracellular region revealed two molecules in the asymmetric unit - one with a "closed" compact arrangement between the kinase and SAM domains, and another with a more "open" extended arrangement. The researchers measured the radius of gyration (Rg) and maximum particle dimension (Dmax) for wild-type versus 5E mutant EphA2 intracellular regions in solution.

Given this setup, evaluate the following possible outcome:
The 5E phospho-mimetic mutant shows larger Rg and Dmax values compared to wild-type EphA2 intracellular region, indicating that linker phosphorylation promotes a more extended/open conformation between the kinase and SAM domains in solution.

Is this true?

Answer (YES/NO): NO